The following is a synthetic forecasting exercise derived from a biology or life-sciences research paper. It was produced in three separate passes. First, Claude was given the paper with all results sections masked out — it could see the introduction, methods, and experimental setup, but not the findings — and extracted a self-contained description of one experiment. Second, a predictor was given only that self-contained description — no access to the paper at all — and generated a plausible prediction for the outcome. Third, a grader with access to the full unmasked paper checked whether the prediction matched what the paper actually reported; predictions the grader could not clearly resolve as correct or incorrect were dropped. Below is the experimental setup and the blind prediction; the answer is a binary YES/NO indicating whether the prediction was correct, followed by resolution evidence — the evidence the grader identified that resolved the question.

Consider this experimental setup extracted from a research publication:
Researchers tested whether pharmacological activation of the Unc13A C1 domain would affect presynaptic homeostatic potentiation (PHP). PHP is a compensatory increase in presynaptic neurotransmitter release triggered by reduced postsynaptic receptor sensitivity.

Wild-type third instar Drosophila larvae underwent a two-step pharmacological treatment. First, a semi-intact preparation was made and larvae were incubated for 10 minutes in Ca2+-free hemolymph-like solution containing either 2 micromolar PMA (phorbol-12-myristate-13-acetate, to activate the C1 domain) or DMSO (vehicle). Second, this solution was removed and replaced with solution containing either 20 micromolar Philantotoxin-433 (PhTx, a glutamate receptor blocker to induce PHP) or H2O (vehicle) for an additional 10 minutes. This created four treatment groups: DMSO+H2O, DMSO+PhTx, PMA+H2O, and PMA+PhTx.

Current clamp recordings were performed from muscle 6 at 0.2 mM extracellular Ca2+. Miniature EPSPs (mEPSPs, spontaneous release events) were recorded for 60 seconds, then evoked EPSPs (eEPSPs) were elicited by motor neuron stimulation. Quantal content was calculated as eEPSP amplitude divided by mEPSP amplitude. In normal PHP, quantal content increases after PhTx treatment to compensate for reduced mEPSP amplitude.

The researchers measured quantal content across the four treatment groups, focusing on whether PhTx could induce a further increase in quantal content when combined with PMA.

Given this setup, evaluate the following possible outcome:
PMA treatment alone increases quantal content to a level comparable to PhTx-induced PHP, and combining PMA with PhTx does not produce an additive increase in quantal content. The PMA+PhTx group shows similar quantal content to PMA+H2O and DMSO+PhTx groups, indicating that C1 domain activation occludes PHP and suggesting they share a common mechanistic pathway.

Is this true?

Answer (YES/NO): YES